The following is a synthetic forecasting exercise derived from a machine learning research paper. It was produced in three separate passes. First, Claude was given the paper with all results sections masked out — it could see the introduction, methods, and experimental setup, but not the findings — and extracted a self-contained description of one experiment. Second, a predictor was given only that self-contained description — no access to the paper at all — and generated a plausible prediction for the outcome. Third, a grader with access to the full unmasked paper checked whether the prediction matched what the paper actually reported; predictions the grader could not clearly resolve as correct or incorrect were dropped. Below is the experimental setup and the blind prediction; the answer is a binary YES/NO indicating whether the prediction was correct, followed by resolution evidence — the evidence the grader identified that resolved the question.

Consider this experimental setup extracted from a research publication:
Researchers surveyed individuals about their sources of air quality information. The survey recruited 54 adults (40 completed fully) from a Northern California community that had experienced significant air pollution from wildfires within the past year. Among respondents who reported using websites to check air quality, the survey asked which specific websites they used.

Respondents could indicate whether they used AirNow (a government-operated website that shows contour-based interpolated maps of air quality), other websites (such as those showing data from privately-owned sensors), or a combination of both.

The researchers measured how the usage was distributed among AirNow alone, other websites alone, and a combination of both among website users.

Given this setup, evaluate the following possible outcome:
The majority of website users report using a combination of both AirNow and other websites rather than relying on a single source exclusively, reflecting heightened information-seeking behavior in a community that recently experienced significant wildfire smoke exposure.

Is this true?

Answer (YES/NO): NO